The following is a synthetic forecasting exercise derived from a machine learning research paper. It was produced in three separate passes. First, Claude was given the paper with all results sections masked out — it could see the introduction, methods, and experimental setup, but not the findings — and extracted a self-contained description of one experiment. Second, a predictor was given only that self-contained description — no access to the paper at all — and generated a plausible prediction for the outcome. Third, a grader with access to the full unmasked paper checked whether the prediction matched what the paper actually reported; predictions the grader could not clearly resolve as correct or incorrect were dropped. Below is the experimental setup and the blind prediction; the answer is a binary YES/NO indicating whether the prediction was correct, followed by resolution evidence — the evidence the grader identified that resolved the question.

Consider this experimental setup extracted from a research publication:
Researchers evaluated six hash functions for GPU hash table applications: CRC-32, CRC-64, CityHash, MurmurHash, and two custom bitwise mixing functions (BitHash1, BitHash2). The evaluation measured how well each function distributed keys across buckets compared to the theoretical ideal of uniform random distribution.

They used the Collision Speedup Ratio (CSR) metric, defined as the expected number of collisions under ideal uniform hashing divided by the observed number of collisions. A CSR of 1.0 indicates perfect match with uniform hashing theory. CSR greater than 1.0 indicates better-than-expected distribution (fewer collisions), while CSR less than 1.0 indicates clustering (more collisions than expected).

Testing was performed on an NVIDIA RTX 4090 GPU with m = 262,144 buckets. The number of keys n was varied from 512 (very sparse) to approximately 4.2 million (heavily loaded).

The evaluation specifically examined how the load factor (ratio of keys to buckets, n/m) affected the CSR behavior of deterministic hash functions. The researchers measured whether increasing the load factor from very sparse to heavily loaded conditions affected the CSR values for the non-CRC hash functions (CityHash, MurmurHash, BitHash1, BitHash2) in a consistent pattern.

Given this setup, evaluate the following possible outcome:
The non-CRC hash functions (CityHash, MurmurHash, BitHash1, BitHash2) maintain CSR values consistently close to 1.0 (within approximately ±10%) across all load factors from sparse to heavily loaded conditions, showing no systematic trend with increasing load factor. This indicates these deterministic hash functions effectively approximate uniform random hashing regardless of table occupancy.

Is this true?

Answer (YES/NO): NO